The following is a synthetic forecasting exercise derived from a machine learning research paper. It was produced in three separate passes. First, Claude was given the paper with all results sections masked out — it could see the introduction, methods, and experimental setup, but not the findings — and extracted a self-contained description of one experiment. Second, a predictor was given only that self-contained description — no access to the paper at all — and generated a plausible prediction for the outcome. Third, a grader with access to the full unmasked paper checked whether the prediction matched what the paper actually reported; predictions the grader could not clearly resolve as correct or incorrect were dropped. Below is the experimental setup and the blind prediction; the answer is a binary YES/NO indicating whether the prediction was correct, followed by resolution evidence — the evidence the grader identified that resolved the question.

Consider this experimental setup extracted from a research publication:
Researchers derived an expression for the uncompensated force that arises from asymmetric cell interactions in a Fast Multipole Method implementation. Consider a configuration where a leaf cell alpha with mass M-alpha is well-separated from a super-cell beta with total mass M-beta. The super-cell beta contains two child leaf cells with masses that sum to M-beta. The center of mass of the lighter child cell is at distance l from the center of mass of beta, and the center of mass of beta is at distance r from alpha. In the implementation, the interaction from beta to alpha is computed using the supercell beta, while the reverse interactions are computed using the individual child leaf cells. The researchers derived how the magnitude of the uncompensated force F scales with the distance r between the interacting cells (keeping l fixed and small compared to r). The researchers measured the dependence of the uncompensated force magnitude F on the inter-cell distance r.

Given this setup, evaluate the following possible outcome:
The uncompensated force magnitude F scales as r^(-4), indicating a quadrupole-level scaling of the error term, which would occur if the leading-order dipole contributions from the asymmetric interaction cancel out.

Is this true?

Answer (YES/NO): NO